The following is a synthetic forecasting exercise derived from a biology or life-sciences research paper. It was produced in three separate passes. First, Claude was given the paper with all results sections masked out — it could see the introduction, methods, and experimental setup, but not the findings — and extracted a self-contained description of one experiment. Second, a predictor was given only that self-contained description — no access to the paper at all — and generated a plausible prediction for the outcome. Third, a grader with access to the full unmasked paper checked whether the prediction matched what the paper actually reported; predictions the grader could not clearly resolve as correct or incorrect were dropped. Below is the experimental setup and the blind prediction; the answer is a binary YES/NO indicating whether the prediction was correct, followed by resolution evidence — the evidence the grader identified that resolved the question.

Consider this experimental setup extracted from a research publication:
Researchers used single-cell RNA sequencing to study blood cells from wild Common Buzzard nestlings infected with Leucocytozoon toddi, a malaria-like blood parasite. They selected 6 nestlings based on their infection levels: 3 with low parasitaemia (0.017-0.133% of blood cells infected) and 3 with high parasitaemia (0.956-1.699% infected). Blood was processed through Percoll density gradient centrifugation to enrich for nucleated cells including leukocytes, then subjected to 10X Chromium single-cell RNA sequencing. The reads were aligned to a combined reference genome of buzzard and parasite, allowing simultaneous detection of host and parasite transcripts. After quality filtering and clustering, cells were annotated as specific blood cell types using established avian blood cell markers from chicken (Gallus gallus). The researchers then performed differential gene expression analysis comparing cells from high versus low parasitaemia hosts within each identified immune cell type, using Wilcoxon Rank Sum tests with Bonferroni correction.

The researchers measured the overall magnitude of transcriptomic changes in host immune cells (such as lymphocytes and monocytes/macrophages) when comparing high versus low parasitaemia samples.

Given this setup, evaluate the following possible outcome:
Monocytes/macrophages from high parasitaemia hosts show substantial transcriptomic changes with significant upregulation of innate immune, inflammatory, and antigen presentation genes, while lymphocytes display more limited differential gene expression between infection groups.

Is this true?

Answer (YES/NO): NO